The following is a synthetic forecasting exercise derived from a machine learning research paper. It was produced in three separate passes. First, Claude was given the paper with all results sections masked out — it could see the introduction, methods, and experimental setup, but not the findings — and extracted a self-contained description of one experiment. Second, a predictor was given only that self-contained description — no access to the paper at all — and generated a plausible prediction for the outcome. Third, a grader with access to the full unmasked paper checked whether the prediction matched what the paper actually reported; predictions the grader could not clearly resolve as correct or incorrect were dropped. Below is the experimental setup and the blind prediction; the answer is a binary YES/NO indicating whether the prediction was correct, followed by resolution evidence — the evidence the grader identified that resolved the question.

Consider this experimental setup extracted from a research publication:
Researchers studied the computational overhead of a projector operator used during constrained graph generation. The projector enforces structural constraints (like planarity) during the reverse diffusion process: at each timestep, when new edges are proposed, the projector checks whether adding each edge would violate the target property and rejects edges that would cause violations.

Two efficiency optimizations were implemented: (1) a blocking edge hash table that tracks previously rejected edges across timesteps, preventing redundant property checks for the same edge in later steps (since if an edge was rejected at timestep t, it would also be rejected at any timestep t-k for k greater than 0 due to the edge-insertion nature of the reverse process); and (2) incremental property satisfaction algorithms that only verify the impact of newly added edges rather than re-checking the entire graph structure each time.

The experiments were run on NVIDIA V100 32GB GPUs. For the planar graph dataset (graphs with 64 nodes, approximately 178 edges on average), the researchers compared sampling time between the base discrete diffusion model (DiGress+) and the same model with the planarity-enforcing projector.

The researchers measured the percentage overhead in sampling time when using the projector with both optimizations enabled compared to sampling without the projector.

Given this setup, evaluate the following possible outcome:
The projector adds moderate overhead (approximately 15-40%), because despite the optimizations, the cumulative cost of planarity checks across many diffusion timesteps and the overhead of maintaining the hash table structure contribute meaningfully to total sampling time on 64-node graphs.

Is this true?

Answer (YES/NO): NO